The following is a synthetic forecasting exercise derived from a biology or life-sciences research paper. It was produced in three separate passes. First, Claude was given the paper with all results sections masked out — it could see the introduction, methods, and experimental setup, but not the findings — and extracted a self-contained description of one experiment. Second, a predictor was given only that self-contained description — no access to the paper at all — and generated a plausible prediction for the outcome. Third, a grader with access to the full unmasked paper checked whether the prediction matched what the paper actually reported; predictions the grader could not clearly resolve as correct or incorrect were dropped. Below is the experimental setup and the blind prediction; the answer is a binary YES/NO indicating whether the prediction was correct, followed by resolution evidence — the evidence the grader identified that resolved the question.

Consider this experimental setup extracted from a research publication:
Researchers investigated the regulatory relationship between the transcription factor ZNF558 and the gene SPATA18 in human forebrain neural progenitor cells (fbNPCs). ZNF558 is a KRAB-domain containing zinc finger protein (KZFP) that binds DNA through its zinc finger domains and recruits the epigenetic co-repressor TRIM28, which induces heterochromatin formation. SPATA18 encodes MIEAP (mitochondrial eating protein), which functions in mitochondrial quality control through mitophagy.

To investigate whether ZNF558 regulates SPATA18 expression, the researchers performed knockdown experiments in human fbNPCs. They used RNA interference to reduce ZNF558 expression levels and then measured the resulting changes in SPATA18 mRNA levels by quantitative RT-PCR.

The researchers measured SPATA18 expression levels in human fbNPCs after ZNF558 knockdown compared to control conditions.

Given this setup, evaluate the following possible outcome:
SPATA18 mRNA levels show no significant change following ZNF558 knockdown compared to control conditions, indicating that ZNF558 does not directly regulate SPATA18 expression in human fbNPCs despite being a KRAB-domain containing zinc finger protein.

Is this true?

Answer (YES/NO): NO